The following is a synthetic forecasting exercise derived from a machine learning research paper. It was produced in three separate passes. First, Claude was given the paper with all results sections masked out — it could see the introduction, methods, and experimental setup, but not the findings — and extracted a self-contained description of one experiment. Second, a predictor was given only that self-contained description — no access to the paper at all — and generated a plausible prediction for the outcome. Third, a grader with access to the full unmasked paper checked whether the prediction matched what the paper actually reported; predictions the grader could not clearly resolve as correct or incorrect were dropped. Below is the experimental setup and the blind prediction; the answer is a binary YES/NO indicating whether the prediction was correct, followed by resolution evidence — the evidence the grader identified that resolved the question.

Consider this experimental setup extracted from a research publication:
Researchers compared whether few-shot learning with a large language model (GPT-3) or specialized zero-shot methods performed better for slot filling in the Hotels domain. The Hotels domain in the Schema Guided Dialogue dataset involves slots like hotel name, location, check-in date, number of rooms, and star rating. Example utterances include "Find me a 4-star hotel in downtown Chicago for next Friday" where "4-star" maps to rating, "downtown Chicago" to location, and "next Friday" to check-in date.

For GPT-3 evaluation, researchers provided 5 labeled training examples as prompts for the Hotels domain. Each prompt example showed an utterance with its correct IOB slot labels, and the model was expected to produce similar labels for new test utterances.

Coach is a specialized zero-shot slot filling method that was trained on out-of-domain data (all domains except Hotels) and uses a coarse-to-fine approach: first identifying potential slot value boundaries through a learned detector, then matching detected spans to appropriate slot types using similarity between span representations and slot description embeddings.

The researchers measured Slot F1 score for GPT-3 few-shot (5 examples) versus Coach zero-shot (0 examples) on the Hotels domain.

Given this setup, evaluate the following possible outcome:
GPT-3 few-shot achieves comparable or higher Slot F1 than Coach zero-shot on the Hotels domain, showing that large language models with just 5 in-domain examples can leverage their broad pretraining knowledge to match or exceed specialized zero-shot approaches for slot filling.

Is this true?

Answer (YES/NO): NO